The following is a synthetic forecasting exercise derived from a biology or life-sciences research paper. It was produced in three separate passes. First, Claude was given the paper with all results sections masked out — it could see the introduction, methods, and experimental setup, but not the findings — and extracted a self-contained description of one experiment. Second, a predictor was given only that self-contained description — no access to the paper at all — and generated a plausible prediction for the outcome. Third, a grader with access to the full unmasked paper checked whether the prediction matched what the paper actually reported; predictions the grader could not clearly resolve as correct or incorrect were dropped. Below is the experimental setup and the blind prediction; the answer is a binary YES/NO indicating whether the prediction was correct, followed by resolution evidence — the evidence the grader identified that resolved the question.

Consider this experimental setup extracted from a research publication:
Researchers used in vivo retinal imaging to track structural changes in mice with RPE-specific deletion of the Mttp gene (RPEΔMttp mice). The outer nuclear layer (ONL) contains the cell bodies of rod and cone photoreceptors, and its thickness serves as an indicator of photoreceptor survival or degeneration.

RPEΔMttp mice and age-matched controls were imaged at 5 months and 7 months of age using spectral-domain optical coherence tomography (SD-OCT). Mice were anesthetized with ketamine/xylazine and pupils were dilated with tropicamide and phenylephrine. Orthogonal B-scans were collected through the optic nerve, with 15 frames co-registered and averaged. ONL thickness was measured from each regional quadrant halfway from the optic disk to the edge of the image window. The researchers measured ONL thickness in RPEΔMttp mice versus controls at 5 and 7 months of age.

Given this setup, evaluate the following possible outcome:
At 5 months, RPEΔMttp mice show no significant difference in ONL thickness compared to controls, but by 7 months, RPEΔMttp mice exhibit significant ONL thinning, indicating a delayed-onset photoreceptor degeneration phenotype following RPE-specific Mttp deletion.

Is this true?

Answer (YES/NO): NO